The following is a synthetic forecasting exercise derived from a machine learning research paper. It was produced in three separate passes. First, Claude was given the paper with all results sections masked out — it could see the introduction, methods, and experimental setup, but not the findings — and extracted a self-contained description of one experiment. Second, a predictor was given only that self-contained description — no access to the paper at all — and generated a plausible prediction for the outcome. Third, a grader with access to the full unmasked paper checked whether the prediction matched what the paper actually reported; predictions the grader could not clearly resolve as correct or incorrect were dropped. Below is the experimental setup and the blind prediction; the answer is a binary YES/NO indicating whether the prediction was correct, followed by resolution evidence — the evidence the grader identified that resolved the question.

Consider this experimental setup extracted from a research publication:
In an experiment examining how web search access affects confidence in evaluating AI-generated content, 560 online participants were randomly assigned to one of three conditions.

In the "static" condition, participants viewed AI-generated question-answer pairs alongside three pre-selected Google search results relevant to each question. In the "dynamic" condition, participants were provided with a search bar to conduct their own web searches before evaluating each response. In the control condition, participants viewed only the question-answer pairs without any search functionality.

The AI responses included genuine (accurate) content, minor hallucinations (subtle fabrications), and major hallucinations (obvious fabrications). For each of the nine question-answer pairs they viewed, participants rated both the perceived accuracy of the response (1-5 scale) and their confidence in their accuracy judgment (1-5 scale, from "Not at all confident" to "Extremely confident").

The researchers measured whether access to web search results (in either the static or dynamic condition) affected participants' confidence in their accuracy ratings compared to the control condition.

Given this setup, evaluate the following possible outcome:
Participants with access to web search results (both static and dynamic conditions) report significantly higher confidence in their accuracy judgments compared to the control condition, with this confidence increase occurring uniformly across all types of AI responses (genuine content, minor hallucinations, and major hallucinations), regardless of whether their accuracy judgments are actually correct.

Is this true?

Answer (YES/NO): NO